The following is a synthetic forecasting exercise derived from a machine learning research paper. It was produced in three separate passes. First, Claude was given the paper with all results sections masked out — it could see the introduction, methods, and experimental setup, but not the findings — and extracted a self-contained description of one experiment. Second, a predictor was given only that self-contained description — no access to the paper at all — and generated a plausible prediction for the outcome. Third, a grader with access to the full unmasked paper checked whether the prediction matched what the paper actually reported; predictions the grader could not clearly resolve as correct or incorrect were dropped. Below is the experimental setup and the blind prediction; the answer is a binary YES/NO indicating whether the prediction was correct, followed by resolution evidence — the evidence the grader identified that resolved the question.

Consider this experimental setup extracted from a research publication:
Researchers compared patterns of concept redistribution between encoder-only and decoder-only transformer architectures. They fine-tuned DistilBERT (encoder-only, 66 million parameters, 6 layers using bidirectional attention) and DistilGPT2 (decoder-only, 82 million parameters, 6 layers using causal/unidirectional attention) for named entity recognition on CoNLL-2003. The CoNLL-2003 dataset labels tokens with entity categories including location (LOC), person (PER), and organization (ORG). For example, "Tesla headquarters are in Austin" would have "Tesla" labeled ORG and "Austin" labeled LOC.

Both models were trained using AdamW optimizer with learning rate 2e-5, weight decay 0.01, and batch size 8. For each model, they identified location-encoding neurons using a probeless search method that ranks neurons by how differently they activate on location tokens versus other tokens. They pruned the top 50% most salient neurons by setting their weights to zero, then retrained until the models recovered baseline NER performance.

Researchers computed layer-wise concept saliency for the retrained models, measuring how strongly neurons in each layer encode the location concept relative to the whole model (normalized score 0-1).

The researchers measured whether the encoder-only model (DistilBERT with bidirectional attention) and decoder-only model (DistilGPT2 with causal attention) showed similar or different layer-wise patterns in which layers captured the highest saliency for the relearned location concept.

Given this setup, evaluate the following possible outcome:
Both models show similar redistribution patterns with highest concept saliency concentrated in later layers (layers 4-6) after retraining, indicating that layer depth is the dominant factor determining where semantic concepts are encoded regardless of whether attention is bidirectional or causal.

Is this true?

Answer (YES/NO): NO